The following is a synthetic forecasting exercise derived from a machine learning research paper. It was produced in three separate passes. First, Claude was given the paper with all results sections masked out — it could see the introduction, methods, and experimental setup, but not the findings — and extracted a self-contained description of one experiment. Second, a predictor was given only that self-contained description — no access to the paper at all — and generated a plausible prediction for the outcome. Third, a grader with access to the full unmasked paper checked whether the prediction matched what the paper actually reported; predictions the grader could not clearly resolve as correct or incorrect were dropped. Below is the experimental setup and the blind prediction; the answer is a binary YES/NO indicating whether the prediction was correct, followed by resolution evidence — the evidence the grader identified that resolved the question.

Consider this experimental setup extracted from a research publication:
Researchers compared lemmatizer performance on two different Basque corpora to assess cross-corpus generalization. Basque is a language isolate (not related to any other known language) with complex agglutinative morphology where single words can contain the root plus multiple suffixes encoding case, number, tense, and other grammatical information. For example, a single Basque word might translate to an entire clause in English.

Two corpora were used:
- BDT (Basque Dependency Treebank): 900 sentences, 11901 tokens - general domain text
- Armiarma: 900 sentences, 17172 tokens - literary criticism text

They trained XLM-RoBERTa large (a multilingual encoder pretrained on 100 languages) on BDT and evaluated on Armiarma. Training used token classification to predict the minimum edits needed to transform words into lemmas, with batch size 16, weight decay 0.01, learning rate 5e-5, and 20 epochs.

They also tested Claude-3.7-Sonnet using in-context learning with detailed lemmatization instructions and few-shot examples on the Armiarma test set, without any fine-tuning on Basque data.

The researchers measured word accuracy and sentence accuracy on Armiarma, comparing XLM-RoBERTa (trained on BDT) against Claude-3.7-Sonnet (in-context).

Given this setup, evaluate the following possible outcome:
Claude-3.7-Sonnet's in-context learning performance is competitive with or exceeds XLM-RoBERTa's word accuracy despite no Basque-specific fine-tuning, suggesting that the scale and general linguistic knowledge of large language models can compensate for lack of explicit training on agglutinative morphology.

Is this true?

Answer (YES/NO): YES